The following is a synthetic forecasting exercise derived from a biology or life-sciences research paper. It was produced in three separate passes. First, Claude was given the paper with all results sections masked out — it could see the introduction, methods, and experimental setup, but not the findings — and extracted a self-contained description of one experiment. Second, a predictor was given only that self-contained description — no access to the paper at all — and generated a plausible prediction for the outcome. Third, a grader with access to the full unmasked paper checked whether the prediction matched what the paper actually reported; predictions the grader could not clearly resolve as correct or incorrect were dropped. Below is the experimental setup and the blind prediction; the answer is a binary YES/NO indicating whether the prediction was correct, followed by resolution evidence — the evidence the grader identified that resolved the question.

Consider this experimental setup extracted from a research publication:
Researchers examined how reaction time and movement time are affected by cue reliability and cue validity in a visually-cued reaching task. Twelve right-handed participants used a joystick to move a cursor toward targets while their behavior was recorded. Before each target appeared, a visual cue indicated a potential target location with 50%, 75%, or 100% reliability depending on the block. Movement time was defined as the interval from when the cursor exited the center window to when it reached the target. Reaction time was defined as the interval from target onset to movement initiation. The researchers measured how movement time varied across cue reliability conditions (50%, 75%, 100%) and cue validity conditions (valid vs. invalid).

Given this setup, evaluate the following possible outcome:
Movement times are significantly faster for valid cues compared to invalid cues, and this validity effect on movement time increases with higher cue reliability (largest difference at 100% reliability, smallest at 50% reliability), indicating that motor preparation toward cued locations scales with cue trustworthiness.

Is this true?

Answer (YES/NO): NO